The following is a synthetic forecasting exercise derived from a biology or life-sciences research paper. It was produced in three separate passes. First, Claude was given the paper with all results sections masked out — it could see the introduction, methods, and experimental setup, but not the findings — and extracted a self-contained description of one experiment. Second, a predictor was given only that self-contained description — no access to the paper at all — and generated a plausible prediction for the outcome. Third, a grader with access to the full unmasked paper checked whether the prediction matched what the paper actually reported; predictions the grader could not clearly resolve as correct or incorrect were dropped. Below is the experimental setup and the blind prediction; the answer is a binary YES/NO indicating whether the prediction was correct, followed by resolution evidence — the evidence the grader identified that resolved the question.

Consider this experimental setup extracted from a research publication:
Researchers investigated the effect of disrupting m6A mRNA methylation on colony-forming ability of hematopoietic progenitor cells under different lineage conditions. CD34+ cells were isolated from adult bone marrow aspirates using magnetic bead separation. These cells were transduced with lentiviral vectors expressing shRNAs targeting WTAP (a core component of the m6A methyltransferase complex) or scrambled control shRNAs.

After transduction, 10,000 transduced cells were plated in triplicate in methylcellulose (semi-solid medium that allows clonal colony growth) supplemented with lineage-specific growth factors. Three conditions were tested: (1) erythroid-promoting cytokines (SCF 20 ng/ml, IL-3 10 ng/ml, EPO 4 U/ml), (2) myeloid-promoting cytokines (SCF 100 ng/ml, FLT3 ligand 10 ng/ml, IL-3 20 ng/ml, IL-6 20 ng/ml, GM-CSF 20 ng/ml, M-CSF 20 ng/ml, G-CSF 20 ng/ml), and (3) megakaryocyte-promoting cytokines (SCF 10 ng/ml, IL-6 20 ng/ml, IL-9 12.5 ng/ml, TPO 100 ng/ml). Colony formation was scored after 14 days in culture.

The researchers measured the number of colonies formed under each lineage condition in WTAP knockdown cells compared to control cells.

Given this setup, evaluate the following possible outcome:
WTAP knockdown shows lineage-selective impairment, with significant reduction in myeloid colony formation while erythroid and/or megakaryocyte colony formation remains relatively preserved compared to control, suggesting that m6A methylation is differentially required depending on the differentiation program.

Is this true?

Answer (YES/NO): NO